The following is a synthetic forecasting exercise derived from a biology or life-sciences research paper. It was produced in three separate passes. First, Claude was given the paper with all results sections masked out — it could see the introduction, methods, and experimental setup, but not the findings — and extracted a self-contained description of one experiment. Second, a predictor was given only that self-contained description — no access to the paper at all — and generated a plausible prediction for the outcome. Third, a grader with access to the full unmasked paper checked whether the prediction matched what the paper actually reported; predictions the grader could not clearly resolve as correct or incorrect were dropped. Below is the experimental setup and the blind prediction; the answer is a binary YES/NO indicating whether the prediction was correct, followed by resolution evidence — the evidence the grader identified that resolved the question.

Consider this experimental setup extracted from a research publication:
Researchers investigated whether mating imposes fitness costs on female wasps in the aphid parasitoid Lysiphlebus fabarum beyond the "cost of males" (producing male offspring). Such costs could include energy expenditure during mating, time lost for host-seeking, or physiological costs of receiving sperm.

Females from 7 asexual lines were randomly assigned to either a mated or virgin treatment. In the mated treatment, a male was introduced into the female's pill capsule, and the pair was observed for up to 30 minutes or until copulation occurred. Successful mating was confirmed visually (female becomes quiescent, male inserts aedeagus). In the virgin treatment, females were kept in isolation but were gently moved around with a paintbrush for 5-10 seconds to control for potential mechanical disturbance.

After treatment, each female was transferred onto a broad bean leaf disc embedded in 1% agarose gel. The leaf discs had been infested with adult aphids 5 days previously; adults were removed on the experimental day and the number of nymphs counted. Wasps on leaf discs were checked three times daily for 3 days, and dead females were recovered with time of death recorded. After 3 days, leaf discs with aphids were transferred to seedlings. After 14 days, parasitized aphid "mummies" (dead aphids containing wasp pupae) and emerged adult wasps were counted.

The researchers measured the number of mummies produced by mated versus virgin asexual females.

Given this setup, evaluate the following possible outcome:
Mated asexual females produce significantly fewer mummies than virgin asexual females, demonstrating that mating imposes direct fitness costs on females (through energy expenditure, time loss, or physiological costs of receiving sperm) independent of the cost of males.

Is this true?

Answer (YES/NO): NO